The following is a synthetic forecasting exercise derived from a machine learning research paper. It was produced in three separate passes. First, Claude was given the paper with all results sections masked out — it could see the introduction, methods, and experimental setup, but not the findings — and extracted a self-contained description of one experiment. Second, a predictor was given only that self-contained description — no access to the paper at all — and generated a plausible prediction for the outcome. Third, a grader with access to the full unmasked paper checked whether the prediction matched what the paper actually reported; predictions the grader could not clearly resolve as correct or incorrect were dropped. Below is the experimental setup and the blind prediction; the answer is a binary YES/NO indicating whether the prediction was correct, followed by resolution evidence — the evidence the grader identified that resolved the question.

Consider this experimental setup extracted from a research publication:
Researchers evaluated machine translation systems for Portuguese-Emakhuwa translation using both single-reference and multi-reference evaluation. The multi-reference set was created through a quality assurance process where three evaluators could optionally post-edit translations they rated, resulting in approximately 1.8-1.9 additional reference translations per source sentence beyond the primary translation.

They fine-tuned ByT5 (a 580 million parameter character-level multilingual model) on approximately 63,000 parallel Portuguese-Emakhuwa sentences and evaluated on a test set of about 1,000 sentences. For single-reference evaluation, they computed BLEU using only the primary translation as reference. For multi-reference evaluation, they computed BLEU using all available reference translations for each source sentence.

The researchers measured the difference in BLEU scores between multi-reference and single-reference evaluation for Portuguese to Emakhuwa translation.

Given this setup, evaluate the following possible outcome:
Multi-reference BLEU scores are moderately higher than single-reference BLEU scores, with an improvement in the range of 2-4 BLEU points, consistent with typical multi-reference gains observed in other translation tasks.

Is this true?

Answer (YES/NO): NO